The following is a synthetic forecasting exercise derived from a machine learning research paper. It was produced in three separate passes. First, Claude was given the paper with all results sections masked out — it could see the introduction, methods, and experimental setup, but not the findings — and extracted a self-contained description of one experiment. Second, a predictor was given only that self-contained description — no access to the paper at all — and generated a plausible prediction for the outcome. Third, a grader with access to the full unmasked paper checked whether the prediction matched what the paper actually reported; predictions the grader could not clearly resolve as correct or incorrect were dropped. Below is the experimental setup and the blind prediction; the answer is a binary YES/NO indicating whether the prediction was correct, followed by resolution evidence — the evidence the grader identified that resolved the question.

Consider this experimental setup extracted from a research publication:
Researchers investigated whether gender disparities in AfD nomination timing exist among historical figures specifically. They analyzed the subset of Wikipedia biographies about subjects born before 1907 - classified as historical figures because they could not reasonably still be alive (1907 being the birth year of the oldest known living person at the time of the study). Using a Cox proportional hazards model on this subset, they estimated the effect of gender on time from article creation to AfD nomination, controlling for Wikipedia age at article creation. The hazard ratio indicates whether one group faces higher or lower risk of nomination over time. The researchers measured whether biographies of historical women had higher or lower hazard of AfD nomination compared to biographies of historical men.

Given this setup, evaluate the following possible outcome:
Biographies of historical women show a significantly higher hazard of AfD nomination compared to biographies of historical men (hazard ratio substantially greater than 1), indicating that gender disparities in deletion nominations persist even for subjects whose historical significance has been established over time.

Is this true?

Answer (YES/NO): YES